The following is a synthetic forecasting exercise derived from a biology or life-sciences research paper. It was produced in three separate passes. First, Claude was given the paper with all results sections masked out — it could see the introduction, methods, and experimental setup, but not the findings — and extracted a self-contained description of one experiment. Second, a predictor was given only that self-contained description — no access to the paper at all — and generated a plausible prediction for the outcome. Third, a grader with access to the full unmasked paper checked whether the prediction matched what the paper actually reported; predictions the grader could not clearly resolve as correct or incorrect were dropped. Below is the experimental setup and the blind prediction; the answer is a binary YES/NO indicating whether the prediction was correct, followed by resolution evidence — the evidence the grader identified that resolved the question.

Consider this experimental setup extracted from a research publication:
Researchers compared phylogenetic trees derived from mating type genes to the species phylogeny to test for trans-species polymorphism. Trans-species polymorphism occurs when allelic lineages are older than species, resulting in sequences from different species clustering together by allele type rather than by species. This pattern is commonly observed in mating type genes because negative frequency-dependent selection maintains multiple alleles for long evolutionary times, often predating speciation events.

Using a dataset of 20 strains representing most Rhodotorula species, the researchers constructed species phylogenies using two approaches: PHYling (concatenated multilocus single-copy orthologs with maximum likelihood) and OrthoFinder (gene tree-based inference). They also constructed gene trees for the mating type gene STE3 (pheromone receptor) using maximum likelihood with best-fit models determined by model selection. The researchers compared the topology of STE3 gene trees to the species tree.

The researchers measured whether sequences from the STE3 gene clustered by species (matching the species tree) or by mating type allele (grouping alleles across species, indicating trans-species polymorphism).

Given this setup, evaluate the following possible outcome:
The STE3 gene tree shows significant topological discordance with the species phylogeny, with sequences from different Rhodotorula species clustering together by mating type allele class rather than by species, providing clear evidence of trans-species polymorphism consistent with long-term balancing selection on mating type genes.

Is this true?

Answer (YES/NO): YES